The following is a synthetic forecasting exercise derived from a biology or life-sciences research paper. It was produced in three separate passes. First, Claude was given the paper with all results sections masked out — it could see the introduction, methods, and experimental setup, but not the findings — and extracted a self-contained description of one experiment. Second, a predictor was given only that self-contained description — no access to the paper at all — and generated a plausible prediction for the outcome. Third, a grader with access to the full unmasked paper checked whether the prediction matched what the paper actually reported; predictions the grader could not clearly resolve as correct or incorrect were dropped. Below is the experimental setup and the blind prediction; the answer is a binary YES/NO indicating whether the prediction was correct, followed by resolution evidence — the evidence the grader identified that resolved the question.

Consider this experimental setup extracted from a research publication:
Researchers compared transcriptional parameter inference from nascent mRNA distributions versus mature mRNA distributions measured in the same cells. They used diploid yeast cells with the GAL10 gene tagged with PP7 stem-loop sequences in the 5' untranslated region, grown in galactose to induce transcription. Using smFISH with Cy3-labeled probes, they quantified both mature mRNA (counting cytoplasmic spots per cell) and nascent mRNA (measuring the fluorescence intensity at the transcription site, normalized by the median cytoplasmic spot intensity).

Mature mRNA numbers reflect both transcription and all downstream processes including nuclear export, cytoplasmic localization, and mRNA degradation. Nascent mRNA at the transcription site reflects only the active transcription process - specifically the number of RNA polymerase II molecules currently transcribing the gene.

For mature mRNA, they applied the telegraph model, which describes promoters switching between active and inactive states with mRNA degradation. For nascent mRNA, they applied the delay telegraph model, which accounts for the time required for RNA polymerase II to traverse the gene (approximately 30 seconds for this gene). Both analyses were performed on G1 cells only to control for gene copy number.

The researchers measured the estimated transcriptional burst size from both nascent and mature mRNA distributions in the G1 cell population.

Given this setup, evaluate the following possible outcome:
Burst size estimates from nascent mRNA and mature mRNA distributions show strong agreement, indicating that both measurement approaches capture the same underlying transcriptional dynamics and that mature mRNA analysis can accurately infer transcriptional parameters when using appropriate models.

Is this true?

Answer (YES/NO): NO